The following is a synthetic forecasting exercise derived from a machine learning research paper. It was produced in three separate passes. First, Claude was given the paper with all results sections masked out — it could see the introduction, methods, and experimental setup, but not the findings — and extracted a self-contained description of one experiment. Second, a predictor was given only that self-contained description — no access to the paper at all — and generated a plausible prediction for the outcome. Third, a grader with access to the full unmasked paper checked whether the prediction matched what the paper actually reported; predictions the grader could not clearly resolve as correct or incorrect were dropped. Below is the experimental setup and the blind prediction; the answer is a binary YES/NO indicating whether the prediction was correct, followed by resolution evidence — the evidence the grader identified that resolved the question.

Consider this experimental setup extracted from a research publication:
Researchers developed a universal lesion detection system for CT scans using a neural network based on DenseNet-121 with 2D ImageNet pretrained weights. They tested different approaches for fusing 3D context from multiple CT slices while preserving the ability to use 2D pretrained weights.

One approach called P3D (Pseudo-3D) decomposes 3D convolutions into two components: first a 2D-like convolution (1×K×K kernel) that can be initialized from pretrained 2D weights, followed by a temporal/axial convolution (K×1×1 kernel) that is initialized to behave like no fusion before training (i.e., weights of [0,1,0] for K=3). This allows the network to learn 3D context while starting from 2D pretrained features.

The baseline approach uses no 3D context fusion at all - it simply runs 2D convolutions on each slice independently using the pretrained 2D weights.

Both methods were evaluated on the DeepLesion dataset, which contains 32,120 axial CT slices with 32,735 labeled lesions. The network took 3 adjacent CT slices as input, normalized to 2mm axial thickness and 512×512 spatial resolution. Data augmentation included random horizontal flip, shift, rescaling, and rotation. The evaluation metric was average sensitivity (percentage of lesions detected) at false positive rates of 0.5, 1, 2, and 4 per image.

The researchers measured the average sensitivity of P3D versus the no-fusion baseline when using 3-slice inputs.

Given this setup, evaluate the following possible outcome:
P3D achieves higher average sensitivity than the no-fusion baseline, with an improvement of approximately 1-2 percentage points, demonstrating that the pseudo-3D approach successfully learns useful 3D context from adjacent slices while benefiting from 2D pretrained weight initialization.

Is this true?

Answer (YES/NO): NO